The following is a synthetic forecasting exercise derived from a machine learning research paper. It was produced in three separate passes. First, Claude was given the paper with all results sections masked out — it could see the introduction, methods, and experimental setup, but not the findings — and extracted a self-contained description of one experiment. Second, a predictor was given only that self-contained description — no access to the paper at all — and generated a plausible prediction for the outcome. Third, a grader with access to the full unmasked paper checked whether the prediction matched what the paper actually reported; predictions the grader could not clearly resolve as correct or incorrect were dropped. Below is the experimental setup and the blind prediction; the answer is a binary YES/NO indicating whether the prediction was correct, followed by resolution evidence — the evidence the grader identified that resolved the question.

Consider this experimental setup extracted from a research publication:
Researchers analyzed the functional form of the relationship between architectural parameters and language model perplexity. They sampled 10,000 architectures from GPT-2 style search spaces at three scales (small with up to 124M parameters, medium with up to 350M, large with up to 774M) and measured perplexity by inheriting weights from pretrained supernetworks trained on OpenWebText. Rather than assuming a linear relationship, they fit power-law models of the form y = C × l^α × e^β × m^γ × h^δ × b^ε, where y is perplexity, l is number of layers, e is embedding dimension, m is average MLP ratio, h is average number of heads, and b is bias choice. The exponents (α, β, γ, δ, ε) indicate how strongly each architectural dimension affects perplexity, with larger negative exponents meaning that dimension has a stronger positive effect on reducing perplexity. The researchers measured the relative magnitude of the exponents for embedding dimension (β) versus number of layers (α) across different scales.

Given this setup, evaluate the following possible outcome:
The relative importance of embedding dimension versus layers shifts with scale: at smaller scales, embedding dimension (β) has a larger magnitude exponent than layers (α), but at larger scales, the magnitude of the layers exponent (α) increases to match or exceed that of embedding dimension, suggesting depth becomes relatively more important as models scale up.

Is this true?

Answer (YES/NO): NO